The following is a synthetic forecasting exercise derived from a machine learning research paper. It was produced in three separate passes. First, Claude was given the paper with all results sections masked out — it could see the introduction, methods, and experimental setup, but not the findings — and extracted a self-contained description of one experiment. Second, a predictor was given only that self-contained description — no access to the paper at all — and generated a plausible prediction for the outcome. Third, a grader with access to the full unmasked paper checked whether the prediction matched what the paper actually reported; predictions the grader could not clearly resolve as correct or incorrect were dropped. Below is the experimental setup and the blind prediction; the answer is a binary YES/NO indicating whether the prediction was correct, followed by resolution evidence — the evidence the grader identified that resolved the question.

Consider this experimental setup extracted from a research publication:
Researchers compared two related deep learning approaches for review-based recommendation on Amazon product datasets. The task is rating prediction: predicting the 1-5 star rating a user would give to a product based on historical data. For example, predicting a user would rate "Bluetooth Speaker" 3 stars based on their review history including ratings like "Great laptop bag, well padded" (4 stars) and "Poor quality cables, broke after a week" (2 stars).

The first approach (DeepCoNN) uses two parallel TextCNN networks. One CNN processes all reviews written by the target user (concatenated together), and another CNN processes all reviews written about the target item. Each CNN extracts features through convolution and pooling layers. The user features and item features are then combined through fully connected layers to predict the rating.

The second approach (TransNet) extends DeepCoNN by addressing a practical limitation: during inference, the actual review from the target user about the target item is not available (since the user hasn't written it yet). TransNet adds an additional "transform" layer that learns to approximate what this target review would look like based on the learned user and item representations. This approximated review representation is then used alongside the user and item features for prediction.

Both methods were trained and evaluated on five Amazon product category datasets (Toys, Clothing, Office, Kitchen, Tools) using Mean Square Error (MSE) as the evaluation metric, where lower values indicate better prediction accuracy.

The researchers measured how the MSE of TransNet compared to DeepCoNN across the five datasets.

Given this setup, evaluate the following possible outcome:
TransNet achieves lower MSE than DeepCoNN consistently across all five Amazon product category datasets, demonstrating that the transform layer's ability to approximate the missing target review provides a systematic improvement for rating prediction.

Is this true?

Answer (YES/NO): YES